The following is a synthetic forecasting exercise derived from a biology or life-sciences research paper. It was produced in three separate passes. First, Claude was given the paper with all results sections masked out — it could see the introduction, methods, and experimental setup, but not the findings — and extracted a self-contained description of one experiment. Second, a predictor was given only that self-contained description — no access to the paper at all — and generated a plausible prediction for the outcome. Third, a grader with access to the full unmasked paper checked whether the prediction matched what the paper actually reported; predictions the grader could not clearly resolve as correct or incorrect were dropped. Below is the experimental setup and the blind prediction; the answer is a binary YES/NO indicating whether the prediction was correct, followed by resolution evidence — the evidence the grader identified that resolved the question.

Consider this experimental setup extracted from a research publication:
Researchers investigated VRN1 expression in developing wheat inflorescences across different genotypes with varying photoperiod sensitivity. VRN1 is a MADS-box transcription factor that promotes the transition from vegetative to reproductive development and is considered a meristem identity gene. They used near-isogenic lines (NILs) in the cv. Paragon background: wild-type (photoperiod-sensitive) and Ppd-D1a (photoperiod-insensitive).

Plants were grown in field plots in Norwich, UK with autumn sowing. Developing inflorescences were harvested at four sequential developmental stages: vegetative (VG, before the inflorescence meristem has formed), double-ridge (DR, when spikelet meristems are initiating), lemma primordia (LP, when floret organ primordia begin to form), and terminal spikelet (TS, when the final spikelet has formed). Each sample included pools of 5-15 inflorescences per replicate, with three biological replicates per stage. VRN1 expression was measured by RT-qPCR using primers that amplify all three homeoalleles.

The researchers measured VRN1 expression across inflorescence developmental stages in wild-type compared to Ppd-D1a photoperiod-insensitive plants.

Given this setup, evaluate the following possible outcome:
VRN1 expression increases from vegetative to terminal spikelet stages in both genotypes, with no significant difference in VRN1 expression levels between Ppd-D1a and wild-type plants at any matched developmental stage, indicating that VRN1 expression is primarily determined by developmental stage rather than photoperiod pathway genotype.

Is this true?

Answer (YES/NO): YES